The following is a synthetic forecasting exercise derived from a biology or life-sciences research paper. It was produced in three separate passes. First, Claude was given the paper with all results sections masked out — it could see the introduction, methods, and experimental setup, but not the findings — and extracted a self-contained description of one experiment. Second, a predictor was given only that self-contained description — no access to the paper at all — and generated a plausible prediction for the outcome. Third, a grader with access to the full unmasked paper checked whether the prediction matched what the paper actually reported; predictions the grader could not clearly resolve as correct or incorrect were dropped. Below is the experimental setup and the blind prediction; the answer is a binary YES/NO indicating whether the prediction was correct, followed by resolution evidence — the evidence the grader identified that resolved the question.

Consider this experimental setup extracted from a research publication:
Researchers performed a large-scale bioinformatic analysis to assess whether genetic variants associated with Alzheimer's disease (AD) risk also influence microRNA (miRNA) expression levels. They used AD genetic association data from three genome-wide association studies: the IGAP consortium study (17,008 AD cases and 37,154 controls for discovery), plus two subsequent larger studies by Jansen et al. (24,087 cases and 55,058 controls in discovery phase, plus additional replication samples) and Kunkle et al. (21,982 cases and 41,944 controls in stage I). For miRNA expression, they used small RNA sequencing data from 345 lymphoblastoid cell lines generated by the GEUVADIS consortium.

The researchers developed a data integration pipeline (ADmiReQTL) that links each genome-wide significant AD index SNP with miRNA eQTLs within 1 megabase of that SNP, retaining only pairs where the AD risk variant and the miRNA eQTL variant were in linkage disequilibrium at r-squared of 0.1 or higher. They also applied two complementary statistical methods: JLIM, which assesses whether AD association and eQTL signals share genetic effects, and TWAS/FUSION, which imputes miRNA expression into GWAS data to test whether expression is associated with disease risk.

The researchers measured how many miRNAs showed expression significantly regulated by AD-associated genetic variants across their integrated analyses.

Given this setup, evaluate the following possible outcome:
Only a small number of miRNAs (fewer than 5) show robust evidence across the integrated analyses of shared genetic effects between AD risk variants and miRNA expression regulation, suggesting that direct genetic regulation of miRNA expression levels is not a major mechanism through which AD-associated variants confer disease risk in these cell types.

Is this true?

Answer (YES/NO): NO